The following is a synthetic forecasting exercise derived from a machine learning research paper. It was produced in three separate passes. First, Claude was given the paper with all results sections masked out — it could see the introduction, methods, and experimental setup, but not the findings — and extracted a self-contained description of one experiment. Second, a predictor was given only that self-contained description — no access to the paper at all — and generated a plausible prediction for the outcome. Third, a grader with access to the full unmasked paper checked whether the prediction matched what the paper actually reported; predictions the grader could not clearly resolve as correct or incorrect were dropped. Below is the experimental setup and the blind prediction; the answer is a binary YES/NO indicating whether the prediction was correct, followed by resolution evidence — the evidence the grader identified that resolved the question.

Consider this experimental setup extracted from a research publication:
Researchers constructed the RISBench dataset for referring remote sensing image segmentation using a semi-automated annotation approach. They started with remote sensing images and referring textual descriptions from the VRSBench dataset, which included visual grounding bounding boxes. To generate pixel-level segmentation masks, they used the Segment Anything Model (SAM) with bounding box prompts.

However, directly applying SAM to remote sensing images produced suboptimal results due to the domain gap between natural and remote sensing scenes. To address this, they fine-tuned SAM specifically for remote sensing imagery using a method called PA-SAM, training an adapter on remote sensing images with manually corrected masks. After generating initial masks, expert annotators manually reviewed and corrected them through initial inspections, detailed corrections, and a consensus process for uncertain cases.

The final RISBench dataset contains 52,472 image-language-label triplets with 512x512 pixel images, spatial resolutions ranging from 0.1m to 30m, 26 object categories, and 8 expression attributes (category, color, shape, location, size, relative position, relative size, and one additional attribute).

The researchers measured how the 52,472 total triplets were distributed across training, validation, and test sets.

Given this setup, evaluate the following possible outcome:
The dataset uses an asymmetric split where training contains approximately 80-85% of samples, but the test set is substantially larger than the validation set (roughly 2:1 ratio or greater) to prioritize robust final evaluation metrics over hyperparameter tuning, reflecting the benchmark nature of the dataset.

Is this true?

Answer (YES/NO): NO